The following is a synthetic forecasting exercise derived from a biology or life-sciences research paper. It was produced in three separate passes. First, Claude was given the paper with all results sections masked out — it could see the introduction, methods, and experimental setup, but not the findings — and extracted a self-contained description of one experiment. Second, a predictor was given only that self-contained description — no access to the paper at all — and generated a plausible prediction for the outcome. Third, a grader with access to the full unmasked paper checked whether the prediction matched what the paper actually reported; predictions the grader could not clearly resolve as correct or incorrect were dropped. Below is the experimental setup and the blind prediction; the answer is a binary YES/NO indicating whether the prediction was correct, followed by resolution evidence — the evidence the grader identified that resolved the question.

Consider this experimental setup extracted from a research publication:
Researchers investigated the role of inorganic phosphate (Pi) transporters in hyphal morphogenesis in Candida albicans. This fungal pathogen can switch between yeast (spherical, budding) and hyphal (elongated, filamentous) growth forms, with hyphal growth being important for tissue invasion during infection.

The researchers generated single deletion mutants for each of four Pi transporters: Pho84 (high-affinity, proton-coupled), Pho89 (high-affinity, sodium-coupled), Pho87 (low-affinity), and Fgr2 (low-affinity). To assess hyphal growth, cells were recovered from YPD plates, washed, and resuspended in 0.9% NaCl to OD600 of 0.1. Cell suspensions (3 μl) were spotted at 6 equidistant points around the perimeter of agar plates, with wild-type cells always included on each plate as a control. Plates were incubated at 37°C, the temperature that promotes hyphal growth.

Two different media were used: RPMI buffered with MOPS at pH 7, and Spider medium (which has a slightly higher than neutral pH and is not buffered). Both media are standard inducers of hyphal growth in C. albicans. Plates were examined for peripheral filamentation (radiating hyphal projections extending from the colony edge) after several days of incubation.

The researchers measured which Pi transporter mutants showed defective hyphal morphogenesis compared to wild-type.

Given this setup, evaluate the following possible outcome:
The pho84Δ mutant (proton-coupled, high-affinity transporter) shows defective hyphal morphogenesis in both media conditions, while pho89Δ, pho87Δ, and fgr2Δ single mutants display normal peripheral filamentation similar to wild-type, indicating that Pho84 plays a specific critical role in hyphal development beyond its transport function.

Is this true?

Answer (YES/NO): NO